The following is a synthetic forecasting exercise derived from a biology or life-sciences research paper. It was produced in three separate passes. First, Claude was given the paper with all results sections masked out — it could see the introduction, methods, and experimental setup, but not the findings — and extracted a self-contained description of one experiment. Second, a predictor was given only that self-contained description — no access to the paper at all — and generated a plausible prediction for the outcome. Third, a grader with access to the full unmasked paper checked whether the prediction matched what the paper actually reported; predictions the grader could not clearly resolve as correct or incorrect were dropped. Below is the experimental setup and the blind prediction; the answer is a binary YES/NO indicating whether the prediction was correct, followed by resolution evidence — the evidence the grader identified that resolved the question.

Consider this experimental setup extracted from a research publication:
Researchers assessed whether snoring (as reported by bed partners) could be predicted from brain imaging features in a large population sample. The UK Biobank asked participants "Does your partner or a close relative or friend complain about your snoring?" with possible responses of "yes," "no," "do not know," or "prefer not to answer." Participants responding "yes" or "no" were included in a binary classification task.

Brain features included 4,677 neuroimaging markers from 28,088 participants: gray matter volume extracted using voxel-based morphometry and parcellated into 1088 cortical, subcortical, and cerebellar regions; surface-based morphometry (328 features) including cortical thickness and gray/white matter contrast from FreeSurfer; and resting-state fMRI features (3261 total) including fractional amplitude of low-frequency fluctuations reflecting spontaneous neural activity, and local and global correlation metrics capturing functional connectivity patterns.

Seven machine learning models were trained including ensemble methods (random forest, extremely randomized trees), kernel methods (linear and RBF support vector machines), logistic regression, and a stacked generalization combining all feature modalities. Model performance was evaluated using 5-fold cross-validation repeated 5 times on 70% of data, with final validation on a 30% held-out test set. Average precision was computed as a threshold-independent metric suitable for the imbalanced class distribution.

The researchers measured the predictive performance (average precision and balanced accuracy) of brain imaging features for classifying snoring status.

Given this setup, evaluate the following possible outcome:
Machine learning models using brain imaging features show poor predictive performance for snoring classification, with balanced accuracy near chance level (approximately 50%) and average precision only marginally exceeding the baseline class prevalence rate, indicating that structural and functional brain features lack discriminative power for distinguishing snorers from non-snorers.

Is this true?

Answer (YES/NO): YES